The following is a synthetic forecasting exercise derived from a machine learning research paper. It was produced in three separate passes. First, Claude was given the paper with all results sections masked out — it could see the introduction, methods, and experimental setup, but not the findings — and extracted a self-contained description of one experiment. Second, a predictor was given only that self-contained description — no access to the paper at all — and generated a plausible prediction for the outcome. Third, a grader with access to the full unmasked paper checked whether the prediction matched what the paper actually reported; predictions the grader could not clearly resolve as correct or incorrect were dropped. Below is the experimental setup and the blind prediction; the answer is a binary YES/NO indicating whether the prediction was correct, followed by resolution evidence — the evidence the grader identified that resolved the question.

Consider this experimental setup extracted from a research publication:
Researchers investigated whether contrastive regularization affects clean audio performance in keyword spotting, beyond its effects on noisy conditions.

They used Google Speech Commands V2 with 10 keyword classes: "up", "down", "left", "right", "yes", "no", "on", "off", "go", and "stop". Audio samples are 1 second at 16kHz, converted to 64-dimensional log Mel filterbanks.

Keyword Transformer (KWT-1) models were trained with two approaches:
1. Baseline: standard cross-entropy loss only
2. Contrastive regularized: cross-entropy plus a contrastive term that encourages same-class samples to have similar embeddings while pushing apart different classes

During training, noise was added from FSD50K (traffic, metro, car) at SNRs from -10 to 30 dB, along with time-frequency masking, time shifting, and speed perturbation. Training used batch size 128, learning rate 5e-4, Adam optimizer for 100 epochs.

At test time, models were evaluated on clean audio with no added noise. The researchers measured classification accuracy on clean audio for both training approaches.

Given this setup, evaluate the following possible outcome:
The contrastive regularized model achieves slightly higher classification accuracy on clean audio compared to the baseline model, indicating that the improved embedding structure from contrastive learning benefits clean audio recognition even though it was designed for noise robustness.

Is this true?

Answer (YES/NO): YES